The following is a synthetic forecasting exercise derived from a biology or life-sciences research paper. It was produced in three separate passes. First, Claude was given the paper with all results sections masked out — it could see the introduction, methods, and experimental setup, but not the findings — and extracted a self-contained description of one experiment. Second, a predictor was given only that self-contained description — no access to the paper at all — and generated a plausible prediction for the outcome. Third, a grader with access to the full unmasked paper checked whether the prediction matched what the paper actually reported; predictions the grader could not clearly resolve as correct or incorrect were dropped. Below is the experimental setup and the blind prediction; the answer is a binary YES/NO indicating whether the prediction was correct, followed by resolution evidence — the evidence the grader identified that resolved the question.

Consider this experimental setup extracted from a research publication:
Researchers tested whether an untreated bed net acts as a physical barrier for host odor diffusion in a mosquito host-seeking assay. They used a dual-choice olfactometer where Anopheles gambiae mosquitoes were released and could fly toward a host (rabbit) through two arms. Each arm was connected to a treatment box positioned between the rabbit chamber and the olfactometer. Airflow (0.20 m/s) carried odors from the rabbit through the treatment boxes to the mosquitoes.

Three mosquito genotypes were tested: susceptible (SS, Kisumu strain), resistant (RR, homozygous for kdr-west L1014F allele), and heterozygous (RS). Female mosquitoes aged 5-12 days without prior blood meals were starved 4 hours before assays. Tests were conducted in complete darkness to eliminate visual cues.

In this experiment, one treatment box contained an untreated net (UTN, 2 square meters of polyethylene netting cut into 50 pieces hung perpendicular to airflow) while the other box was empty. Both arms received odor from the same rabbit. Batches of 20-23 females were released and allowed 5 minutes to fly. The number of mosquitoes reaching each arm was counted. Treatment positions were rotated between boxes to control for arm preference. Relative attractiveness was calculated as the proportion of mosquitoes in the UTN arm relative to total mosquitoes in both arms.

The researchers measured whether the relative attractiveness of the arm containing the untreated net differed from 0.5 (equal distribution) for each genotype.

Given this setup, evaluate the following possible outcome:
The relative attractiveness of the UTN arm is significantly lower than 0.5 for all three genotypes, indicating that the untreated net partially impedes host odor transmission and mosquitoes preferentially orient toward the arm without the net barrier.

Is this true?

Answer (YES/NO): NO